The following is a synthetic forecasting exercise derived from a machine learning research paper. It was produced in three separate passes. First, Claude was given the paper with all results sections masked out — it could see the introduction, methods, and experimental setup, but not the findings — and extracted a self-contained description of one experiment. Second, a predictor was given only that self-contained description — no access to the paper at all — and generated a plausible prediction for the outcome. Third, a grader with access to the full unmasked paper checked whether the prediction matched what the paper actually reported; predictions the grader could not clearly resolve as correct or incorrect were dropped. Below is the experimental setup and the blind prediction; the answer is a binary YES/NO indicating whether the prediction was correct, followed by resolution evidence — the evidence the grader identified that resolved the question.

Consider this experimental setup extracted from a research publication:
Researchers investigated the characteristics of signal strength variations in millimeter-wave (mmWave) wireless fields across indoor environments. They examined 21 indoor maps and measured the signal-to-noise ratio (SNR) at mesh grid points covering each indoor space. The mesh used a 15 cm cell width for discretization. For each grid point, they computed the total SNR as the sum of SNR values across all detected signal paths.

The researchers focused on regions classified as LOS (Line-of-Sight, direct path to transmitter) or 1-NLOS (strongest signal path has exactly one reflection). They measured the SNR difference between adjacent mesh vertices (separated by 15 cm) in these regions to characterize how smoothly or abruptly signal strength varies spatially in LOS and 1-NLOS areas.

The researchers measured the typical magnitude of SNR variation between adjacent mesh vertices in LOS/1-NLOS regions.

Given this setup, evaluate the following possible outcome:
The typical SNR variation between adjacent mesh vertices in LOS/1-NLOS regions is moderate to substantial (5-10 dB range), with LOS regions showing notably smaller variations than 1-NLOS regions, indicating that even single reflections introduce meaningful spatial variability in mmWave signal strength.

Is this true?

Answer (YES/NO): NO